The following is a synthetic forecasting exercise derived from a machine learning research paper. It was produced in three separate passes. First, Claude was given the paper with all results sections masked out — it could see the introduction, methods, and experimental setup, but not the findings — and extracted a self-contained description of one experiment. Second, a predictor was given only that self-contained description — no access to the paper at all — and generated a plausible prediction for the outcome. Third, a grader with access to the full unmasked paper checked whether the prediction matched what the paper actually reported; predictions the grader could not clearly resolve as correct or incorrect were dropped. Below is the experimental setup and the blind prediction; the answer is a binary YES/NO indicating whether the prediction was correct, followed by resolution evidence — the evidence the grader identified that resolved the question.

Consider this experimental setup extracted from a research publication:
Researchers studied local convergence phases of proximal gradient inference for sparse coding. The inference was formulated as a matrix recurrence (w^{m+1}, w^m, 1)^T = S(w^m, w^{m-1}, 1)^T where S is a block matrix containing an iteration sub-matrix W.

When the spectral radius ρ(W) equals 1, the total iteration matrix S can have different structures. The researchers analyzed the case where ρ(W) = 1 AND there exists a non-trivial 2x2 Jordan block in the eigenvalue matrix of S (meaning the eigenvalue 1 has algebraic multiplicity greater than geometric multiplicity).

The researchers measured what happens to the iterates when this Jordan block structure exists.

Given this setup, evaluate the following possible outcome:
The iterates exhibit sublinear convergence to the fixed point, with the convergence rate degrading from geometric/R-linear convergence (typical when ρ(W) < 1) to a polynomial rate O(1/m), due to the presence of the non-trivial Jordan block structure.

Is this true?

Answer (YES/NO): NO